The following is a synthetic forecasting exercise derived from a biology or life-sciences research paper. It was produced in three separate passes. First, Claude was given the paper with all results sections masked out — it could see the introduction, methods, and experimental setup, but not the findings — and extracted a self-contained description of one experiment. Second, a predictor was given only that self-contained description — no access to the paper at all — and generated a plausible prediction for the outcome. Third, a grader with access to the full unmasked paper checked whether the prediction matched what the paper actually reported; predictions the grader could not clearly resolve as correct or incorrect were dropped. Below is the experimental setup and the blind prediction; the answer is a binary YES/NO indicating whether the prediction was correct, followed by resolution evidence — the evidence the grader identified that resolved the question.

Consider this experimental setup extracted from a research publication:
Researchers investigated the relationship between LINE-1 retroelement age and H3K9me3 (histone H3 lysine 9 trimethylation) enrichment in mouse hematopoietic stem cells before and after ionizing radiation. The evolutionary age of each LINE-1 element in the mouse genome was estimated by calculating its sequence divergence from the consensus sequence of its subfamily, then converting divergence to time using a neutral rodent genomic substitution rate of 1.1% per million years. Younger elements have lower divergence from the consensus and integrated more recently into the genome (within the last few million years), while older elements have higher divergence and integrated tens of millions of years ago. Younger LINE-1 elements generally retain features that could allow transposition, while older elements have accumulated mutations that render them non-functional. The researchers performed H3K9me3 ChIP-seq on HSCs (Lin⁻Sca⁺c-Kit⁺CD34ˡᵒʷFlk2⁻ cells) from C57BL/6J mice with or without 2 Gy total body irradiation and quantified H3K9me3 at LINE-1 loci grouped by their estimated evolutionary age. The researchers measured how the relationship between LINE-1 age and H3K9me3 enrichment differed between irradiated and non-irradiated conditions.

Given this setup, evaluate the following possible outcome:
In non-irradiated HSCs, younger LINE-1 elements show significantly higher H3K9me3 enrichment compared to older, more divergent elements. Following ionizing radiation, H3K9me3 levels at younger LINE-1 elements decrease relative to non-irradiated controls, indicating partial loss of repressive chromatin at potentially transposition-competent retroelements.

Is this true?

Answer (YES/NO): YES